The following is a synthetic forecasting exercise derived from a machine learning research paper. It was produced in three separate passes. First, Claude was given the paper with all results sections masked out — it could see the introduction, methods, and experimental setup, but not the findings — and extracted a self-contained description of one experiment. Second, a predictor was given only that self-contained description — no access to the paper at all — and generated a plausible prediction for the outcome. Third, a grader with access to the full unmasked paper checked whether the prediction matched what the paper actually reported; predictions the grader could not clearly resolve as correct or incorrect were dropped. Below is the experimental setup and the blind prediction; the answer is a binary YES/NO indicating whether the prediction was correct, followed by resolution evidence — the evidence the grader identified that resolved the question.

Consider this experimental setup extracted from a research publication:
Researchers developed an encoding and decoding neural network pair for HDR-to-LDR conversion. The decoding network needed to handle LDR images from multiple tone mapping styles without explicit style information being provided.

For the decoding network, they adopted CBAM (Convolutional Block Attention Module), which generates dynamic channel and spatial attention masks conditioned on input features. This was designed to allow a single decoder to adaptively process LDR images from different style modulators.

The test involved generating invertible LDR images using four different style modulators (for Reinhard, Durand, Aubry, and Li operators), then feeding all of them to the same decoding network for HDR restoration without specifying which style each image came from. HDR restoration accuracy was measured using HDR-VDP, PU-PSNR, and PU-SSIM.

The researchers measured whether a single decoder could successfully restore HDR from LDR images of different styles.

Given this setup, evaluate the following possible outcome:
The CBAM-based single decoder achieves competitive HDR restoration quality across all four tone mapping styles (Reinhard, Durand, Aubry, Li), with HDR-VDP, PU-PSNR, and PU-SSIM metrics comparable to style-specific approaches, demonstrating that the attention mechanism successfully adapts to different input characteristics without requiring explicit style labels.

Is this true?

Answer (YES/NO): YES